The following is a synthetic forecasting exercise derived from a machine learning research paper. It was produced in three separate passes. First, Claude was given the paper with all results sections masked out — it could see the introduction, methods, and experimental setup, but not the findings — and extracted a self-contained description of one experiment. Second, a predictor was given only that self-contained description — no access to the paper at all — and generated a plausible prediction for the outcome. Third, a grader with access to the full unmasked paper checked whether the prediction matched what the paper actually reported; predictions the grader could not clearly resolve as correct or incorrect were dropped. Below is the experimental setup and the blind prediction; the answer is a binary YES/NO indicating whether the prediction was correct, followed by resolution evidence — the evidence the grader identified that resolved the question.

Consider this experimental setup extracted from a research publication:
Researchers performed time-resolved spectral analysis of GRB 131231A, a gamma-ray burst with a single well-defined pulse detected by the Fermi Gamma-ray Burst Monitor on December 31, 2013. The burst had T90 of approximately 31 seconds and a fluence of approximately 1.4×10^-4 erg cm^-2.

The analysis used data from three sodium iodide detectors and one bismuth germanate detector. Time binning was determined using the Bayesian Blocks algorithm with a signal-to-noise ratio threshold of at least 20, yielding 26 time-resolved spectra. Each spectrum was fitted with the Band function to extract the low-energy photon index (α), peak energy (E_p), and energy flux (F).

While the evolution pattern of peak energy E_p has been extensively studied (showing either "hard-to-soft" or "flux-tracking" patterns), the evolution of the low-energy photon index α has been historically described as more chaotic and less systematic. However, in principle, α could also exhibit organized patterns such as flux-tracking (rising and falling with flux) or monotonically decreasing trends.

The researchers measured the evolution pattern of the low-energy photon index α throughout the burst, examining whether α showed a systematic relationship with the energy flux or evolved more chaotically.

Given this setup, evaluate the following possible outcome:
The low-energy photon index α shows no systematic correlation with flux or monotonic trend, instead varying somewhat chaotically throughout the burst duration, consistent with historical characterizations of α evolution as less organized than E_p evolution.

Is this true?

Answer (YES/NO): NO